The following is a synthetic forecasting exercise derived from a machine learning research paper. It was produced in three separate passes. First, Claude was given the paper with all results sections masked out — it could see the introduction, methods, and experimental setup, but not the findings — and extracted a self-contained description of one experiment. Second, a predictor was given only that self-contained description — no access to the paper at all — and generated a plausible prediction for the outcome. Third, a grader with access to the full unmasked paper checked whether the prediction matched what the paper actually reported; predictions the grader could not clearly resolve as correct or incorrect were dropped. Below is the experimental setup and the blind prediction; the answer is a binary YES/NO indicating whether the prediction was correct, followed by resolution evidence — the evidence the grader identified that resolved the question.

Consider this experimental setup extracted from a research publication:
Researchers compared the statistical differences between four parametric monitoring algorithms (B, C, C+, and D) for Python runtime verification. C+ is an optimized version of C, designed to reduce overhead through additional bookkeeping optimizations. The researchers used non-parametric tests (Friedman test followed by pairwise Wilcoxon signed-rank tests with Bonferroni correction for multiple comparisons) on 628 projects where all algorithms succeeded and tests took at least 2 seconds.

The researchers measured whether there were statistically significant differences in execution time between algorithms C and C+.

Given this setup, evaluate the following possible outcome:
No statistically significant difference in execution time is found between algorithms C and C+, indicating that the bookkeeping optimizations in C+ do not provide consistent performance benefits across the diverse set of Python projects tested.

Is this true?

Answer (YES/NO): YES